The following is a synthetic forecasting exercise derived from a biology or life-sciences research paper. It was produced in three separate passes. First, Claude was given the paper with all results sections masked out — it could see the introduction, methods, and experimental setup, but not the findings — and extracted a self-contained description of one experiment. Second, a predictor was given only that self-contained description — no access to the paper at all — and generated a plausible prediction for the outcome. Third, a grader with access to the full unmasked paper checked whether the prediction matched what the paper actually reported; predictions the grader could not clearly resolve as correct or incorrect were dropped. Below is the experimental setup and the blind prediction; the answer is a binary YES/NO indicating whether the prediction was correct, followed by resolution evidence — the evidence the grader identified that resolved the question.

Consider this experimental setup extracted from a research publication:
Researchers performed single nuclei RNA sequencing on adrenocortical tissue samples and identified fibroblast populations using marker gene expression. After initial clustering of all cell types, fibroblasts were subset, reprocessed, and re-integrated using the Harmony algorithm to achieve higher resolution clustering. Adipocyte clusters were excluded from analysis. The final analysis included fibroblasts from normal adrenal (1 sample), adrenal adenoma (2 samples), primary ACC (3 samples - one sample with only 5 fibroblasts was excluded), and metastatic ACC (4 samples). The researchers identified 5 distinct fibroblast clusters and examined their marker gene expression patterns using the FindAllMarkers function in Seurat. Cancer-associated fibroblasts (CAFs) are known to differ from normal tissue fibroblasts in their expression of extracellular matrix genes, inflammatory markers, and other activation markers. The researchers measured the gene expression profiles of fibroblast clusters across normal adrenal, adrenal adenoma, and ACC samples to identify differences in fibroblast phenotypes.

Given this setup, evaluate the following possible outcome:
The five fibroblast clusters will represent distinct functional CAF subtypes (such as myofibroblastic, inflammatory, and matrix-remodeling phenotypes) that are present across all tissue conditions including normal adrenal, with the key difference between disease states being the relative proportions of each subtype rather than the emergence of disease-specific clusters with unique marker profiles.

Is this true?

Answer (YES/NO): NO